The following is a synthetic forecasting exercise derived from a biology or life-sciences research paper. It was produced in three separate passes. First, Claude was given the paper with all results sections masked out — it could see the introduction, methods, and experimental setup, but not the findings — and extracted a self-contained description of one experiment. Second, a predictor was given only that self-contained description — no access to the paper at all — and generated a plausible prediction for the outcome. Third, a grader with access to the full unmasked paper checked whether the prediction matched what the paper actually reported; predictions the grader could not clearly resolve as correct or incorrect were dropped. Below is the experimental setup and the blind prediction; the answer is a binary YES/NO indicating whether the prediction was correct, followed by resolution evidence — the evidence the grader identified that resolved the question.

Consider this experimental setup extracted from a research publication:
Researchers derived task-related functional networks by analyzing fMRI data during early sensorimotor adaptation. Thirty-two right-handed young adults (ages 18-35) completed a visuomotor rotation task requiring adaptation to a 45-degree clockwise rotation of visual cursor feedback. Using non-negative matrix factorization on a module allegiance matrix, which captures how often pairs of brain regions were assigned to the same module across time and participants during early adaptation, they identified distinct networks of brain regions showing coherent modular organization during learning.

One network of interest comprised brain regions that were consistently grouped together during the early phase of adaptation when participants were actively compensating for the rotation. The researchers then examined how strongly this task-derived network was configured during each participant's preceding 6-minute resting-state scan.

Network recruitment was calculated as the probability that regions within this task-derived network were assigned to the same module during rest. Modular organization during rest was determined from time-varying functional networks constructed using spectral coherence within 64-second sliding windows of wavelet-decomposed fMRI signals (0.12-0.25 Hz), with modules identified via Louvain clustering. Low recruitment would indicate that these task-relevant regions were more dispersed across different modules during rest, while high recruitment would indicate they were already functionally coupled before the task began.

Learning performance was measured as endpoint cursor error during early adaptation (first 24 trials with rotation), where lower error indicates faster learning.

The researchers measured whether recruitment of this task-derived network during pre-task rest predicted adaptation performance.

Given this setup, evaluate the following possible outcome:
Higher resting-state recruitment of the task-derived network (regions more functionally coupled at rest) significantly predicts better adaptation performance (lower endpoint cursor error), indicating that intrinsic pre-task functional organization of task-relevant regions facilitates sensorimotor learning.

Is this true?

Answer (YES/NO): YES